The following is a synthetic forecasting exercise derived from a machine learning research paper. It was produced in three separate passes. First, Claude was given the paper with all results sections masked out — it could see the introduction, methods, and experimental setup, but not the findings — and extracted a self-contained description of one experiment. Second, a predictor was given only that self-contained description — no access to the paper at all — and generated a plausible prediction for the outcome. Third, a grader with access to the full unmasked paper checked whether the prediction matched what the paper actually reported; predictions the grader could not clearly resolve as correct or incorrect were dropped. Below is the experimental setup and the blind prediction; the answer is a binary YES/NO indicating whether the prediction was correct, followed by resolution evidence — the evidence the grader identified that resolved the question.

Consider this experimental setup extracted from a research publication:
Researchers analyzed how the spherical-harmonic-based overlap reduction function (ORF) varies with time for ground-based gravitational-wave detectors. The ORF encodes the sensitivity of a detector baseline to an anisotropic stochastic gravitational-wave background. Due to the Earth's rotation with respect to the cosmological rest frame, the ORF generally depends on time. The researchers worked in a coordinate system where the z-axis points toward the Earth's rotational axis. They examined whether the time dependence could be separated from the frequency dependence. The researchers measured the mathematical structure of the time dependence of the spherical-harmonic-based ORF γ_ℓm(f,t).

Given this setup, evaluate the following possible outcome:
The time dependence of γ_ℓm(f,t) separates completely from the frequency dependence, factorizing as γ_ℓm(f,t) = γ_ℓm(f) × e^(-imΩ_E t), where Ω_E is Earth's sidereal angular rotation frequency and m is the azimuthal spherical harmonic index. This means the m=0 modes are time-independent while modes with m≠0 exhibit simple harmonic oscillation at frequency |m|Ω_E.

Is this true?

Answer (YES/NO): YES